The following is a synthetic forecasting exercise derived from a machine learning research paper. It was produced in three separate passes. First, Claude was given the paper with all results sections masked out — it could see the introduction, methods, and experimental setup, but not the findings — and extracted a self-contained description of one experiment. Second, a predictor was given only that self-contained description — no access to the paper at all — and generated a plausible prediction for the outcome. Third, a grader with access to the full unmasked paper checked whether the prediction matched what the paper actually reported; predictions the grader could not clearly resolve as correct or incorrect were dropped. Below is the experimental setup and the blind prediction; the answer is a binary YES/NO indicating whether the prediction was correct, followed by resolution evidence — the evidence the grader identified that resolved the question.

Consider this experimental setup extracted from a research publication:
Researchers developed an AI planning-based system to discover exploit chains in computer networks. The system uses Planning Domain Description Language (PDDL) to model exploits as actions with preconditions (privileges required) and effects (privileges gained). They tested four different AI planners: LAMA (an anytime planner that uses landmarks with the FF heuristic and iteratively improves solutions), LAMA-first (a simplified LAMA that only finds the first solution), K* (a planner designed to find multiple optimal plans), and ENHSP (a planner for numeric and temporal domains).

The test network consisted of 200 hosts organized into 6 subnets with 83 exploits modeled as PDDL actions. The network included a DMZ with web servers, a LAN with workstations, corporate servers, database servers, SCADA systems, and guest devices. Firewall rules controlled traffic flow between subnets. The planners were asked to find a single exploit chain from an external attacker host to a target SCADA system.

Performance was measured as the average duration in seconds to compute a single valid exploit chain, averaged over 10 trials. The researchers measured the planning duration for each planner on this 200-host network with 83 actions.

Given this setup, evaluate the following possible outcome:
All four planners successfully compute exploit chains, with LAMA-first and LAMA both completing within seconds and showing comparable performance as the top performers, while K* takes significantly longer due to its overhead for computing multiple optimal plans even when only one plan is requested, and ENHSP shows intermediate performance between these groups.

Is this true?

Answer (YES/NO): NO